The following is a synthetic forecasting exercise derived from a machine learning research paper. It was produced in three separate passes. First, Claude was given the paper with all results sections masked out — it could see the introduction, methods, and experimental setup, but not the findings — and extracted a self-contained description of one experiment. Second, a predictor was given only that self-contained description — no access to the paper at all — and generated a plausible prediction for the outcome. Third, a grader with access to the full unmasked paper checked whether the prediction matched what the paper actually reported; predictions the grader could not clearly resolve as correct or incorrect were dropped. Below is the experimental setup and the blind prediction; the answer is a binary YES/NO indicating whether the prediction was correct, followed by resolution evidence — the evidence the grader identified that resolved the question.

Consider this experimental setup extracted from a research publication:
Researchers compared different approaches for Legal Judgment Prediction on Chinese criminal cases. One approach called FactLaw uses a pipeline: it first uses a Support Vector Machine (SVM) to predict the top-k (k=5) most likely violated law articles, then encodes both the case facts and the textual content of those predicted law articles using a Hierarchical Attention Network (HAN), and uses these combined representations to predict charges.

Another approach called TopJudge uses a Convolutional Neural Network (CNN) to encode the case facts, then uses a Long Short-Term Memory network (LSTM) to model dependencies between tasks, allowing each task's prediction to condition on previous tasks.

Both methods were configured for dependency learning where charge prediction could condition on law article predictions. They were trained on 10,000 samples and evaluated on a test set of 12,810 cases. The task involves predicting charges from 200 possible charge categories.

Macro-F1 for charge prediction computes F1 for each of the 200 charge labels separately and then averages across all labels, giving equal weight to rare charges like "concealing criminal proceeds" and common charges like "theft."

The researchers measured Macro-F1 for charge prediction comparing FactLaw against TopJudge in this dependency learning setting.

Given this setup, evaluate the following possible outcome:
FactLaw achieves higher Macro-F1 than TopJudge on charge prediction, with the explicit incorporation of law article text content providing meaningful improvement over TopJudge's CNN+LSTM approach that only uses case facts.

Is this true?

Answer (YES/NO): NO